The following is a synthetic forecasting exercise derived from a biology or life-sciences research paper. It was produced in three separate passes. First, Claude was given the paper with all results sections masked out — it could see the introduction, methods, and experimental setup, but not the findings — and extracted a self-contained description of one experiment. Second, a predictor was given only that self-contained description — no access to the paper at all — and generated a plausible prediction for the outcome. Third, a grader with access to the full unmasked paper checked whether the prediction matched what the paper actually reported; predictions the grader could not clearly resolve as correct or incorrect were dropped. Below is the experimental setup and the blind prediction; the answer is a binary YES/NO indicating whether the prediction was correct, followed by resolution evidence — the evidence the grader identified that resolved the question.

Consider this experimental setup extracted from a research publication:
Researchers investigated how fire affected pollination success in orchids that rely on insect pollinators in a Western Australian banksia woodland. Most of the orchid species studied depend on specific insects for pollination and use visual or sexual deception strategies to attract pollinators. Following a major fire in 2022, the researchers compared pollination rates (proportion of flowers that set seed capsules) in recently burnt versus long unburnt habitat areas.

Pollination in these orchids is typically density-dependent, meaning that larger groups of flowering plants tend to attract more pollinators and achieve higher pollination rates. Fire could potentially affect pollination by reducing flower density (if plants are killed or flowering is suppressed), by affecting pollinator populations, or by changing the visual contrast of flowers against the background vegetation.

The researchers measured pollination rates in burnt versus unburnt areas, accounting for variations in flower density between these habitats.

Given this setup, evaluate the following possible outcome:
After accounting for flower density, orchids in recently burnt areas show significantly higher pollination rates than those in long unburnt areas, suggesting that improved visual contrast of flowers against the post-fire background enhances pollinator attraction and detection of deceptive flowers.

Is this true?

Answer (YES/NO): NO